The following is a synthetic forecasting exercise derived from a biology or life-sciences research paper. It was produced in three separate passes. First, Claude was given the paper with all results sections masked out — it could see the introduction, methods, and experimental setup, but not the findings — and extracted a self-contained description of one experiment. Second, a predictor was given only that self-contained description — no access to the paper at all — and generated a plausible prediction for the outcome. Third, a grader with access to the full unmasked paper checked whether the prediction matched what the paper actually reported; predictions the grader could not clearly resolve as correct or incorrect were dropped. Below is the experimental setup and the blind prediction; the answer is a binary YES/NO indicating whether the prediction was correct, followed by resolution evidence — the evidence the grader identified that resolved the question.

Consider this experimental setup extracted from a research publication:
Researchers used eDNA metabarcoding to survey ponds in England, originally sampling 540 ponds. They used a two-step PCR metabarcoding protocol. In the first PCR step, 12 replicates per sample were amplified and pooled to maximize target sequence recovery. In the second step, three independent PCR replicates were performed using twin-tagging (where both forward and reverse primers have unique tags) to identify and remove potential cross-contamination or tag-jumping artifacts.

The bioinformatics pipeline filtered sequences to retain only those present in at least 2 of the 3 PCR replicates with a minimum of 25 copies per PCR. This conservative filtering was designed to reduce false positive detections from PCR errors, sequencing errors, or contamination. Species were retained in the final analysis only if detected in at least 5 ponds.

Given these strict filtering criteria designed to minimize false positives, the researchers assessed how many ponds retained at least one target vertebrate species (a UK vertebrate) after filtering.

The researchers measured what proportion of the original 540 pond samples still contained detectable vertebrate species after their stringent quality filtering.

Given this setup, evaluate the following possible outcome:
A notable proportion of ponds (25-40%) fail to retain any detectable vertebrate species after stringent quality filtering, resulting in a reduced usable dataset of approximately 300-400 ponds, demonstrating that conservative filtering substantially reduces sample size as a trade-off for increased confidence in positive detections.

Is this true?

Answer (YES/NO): NO